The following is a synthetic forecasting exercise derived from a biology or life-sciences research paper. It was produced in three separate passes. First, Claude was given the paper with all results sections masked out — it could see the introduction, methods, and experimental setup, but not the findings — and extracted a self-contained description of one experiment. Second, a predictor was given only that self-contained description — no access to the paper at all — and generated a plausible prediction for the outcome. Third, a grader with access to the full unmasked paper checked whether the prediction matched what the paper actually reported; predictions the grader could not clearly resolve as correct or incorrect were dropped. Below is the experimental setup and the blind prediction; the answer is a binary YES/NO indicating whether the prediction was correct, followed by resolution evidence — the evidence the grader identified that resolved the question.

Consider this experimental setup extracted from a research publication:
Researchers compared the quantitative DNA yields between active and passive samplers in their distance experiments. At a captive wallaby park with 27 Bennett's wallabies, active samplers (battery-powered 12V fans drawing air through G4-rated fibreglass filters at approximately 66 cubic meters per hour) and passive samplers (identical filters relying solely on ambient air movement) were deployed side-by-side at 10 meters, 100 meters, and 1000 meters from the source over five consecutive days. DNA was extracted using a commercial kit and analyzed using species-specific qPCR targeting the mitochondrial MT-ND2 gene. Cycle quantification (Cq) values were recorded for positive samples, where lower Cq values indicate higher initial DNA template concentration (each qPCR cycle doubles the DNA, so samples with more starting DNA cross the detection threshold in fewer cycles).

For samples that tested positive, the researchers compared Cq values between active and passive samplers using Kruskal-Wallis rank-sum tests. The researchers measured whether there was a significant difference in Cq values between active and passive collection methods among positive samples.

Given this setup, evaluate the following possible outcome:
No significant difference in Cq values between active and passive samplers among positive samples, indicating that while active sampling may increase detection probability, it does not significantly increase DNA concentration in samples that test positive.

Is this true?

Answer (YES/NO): NO